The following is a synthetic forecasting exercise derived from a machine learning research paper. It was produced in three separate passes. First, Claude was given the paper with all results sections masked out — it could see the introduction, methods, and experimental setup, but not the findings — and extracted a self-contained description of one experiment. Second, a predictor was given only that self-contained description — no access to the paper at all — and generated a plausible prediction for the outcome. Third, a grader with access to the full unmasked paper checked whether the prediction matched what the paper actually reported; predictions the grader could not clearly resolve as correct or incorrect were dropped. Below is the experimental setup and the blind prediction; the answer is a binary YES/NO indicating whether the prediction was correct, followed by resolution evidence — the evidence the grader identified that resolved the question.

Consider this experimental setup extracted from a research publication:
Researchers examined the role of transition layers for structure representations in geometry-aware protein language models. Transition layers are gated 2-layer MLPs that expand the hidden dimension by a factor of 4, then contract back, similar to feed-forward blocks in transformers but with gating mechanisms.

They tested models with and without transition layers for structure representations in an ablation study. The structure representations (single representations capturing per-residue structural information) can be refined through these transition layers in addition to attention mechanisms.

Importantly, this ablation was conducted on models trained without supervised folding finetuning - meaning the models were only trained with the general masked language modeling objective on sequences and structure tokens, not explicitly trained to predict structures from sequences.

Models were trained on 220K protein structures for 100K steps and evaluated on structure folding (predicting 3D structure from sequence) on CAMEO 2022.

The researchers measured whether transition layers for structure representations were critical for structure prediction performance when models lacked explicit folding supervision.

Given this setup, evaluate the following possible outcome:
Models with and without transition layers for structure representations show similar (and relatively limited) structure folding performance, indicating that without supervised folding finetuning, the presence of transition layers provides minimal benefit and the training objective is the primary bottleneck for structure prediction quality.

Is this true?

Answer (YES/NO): NO